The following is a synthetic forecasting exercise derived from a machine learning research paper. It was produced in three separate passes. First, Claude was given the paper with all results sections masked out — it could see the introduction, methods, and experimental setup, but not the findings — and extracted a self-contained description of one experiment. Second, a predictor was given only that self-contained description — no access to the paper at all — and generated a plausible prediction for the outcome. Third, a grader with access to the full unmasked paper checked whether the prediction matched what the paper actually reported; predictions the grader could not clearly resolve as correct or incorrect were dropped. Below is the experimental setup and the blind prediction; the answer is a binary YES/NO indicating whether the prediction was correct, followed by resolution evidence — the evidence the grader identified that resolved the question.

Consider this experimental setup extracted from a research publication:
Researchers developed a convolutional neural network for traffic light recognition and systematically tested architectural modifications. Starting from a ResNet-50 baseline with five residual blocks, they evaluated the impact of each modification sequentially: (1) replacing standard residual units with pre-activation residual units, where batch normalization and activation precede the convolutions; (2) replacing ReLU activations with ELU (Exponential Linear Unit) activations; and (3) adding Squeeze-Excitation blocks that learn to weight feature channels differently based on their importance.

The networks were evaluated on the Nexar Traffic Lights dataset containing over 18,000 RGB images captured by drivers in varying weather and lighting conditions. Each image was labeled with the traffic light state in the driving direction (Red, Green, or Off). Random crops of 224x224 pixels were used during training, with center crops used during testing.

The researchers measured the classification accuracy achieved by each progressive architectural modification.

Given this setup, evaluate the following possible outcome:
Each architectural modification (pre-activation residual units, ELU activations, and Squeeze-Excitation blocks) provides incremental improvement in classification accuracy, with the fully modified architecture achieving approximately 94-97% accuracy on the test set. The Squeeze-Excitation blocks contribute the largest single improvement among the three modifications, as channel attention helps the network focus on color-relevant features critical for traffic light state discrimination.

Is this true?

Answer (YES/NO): NO